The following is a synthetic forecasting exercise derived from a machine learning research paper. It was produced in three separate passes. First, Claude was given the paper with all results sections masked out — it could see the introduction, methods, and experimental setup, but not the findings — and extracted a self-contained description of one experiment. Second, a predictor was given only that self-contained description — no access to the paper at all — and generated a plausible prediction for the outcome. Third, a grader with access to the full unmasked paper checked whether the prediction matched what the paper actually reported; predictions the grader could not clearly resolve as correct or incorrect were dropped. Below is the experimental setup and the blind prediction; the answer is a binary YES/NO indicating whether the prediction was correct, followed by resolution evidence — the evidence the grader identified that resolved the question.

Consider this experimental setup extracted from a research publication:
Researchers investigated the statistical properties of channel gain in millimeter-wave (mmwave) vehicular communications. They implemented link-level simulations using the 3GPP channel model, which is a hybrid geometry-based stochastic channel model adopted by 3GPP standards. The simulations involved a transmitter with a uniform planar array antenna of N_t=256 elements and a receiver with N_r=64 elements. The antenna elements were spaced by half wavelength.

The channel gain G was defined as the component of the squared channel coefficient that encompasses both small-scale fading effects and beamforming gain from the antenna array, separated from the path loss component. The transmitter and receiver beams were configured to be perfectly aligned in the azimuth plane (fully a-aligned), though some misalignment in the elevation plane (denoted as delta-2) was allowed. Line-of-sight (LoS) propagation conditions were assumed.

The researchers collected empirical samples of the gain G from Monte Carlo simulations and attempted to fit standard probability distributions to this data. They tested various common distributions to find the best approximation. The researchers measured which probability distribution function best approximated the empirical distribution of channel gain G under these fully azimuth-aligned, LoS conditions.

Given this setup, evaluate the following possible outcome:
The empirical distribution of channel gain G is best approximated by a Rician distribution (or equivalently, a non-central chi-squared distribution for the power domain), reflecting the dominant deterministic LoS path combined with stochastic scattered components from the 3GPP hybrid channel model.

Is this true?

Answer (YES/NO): NO